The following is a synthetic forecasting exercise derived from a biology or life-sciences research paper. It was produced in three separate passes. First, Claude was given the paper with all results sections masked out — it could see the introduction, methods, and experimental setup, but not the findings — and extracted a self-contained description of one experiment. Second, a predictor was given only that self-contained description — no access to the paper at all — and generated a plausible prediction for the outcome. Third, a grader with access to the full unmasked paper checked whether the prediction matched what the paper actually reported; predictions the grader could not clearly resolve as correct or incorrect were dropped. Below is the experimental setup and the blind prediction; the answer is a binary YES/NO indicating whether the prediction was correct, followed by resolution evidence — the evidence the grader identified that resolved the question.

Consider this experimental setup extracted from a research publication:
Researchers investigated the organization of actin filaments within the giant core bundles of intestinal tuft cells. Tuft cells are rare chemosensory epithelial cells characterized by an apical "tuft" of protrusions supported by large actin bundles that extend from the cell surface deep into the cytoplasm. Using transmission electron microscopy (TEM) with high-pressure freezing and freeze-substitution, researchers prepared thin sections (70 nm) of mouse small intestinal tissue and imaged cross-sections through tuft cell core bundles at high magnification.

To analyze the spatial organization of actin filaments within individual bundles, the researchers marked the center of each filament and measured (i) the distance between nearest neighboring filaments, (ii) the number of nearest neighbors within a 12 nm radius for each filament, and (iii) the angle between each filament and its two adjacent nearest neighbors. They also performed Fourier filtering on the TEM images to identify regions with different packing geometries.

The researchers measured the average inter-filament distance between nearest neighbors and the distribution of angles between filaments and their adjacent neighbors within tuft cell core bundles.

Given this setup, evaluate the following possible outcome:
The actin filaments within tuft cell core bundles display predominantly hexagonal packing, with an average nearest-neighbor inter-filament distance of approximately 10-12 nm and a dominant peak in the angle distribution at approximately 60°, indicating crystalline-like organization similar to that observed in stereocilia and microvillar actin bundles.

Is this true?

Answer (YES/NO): NO